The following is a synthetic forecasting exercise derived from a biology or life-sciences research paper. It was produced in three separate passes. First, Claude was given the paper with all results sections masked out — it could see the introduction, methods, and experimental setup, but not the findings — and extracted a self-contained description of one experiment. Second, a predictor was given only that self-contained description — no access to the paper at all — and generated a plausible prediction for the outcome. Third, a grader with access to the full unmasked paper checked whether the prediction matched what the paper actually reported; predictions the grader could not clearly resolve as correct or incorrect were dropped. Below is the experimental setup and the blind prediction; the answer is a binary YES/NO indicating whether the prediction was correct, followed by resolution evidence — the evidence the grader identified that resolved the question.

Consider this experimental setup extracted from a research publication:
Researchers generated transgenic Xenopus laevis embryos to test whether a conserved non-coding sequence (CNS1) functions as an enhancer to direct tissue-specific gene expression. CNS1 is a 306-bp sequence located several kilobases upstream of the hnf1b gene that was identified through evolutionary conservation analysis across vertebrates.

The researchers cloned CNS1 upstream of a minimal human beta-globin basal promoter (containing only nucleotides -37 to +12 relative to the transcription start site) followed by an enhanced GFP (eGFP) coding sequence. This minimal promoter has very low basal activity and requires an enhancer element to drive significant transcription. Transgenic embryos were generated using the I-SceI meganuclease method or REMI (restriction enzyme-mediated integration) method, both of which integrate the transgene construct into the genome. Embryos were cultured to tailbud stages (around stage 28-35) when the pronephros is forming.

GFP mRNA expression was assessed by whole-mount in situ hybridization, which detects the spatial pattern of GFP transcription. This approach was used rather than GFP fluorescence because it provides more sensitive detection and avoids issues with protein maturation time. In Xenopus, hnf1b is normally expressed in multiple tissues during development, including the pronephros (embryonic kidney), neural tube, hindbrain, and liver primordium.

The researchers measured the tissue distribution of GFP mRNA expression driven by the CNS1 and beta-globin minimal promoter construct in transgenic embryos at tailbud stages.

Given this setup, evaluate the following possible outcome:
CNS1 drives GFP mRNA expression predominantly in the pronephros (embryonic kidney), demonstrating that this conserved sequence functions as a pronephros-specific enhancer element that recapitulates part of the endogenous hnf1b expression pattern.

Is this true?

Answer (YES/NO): YES